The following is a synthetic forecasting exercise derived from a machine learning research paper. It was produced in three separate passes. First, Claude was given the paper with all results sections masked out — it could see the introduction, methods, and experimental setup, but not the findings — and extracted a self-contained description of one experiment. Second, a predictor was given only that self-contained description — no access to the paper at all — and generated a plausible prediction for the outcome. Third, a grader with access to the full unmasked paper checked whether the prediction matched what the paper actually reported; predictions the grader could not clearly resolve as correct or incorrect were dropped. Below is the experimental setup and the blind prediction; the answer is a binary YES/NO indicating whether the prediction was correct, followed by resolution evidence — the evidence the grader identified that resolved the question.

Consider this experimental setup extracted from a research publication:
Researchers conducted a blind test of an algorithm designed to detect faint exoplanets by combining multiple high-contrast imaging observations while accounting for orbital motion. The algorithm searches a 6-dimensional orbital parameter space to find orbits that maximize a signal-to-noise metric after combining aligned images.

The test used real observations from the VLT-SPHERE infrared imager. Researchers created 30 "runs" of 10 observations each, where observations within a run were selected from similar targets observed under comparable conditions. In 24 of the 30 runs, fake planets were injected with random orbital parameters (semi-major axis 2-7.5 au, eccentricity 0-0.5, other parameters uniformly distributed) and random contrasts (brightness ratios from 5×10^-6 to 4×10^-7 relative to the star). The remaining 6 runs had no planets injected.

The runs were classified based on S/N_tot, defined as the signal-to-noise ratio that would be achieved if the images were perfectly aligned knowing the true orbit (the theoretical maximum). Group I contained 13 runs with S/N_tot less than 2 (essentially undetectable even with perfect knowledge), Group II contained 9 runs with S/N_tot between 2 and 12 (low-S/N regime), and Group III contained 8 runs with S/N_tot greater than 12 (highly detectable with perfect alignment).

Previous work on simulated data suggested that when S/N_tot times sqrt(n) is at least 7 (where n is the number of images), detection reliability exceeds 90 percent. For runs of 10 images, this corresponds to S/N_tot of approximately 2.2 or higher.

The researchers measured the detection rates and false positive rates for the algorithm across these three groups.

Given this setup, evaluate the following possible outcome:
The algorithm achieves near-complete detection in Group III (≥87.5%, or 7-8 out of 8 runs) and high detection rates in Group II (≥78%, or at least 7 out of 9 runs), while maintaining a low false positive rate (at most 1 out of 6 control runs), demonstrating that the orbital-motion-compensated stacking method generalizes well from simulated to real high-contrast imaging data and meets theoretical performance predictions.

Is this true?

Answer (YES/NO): NO